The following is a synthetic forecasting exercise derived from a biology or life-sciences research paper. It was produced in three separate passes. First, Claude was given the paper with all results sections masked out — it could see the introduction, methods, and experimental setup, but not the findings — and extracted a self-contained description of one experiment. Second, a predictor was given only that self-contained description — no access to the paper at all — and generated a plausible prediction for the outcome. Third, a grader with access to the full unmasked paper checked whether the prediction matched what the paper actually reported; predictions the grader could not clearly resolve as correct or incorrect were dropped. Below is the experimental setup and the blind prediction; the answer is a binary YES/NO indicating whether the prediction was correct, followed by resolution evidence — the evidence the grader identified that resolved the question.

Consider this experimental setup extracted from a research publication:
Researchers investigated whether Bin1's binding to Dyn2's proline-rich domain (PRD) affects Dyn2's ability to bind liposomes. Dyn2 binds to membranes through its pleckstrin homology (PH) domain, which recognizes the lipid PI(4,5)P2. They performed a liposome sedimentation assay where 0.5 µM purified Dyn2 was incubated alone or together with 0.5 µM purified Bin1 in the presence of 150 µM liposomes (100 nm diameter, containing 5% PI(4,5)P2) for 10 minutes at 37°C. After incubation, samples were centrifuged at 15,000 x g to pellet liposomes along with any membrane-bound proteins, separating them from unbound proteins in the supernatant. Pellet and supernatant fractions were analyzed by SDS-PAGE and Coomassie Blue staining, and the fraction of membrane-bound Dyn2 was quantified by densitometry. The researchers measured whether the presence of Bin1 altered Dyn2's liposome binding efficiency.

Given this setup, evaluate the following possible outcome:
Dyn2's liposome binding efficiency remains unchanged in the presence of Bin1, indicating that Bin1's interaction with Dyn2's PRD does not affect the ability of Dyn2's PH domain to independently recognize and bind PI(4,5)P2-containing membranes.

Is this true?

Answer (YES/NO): YES